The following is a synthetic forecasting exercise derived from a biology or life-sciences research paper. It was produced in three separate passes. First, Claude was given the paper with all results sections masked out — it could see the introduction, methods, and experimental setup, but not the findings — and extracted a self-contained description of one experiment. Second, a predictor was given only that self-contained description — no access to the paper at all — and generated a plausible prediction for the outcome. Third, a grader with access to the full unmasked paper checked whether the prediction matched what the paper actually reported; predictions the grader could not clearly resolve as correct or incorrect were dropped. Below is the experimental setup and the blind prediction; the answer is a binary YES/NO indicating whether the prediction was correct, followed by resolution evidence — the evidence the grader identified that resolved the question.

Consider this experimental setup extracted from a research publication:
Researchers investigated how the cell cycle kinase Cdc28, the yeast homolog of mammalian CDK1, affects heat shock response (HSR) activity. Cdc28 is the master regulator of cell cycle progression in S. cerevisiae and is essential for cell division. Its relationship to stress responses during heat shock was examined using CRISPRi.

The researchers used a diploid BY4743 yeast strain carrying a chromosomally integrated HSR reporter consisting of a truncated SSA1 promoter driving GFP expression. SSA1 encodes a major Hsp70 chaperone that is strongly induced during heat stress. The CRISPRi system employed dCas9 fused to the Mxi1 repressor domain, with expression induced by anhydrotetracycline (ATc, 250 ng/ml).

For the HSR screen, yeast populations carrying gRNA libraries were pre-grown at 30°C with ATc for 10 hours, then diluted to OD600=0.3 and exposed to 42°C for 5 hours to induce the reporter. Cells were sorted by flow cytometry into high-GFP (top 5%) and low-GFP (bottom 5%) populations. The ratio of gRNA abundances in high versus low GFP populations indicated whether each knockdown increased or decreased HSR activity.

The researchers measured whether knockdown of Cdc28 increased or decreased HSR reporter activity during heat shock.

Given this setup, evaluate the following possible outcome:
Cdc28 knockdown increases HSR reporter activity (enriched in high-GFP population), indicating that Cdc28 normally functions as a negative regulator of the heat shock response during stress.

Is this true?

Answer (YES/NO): YES